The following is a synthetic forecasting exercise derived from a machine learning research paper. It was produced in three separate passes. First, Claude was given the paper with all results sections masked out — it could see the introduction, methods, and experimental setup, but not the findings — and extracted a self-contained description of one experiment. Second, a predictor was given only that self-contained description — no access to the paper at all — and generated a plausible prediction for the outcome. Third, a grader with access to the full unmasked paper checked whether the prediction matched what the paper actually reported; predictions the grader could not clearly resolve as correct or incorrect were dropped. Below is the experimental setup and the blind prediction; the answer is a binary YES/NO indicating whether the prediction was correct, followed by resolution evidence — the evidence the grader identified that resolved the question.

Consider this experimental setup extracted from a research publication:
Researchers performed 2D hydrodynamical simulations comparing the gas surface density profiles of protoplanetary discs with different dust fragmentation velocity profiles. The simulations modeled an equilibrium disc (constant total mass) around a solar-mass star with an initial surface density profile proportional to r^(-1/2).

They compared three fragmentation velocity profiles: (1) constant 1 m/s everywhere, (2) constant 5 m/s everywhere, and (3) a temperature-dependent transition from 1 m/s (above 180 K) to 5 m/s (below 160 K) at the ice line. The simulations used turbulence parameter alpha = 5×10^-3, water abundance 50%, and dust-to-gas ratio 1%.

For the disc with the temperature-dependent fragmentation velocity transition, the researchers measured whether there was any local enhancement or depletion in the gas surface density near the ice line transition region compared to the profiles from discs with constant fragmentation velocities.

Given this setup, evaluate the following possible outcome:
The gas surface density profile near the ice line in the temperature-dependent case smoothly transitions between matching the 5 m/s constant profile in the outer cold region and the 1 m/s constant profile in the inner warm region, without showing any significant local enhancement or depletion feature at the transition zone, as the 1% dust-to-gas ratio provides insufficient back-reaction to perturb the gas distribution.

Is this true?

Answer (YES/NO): NO